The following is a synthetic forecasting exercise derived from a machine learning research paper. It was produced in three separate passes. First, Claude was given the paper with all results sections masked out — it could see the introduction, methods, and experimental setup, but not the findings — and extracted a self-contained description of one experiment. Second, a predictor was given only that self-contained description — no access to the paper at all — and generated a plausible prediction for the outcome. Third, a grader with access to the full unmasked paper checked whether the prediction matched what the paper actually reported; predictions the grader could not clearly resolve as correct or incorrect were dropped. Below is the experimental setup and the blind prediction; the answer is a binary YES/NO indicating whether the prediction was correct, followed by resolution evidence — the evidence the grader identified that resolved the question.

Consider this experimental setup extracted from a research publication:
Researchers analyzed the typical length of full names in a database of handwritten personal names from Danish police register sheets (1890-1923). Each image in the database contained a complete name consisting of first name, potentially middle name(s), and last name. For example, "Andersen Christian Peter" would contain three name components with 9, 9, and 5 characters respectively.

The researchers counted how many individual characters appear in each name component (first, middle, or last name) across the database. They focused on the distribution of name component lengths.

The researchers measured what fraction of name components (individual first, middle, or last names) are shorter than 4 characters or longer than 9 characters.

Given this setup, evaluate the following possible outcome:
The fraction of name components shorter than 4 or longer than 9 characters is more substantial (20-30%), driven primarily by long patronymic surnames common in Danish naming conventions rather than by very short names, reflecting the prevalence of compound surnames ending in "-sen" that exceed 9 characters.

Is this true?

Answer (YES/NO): NO